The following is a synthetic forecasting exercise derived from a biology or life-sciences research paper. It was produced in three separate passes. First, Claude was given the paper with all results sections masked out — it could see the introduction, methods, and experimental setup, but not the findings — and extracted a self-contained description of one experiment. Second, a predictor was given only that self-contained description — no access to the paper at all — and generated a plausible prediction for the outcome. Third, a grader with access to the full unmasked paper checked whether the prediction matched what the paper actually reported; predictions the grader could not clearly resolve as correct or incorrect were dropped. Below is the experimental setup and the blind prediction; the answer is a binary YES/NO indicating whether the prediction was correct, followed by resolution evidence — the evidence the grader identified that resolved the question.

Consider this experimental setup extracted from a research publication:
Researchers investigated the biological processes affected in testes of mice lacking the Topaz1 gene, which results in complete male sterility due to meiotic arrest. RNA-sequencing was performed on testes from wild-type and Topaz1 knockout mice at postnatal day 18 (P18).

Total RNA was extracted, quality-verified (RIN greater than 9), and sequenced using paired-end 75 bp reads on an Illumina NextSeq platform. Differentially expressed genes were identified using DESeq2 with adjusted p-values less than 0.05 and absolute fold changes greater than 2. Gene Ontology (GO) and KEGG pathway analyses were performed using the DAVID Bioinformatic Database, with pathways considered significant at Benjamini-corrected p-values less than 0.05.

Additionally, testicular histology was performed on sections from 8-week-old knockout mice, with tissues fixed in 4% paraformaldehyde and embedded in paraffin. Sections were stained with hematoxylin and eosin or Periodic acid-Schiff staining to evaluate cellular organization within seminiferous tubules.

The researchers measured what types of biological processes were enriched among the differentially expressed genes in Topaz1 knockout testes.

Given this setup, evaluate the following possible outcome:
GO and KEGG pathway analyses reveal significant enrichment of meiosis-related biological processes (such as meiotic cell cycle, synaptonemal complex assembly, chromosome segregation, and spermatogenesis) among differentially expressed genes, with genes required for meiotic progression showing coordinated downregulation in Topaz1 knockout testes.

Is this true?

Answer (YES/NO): NO